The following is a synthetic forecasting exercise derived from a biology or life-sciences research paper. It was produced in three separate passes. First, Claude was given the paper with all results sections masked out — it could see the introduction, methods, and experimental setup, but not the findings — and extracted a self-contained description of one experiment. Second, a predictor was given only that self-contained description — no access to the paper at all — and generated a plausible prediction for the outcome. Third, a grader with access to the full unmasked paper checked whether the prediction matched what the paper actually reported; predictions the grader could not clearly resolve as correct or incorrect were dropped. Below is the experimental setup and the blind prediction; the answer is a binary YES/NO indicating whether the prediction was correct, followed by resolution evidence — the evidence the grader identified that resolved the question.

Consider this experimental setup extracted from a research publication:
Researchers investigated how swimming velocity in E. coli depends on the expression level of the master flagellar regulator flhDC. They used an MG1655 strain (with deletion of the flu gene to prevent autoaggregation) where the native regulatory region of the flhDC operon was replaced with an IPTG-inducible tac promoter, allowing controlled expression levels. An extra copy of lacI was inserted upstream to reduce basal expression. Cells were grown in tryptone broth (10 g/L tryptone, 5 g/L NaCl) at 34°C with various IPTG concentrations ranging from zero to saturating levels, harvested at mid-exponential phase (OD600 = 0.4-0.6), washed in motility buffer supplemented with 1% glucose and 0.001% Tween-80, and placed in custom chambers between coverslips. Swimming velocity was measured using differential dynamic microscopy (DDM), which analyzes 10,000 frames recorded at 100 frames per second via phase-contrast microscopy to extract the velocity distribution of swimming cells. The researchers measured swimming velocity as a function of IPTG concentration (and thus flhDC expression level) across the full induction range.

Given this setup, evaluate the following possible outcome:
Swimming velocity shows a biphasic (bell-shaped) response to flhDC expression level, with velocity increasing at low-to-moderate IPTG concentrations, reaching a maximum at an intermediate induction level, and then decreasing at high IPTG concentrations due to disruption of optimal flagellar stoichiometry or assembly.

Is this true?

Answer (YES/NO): NO